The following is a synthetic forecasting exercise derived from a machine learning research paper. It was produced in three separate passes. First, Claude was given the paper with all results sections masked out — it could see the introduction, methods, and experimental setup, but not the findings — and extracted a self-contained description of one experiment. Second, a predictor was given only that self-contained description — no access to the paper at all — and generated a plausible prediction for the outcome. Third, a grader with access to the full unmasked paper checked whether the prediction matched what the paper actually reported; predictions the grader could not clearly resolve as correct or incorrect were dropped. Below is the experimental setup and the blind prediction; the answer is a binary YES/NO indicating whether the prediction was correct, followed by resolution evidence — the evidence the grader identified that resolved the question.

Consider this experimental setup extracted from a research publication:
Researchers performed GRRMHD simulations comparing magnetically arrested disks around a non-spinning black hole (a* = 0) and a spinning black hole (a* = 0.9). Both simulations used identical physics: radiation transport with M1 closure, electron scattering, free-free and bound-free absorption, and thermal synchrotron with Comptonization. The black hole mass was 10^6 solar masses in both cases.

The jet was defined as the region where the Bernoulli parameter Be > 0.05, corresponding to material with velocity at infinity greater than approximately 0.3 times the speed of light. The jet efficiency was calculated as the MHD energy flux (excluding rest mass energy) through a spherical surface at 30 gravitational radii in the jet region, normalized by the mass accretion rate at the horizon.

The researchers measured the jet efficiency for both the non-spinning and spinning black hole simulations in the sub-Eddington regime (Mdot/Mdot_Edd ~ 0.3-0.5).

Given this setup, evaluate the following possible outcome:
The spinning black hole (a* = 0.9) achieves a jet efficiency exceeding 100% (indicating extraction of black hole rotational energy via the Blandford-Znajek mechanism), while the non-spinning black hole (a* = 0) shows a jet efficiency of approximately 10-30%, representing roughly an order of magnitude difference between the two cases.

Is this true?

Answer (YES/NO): NO